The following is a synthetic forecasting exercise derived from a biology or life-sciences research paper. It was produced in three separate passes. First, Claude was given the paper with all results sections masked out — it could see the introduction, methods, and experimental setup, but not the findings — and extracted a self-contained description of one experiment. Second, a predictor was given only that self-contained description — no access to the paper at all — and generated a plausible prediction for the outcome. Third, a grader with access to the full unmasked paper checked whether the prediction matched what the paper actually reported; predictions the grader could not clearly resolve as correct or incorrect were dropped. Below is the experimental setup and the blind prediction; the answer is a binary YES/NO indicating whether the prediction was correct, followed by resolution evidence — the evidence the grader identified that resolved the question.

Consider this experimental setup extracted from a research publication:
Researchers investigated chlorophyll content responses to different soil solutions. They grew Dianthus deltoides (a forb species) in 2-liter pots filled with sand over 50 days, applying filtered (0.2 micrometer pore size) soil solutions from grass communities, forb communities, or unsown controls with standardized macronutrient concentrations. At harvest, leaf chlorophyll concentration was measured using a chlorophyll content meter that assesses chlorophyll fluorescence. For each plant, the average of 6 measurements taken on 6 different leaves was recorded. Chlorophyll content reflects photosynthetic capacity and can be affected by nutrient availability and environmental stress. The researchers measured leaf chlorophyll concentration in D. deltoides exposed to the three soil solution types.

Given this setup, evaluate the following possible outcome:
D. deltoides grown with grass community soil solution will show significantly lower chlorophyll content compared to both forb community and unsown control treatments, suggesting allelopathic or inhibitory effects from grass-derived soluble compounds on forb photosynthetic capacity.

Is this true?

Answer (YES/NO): NO